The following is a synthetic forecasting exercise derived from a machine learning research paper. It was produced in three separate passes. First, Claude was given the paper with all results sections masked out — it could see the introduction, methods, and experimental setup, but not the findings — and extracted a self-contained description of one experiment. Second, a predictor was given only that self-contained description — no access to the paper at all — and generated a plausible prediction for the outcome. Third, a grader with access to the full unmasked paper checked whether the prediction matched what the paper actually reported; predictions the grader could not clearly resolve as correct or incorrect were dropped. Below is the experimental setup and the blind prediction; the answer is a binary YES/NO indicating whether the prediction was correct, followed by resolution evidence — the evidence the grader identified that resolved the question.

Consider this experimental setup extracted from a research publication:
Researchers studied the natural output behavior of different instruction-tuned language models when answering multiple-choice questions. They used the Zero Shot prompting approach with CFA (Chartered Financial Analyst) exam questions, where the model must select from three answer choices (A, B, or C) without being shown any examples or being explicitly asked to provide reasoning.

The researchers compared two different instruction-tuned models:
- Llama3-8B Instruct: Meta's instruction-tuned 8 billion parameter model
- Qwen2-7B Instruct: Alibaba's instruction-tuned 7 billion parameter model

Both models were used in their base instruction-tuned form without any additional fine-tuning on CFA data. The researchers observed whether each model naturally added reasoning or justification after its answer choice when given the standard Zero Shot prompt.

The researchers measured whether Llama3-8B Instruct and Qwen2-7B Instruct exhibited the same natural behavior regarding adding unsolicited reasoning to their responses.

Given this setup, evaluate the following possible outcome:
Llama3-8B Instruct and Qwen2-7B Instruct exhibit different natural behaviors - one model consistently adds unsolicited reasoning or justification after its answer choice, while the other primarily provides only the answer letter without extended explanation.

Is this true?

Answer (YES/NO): YES